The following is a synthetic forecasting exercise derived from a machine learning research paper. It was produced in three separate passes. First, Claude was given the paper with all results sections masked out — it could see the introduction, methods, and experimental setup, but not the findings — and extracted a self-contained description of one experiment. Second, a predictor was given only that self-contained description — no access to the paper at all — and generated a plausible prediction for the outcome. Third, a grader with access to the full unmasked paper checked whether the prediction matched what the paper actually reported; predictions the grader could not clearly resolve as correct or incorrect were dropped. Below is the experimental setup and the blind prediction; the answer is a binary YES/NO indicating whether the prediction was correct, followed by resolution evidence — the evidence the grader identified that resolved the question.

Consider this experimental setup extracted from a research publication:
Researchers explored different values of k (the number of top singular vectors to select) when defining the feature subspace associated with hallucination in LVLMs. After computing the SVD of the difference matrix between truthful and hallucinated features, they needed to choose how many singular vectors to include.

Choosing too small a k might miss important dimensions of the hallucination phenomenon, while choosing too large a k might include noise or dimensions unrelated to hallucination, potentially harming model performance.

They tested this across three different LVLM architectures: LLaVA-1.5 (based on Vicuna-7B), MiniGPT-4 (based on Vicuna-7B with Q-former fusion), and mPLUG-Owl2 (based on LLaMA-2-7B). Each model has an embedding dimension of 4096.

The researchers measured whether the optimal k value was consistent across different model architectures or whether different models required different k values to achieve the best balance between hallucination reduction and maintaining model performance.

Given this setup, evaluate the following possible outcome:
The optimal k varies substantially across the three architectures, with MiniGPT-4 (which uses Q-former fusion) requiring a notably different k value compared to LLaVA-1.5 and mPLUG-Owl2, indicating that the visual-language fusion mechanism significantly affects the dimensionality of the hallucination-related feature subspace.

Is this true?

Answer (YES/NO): NO